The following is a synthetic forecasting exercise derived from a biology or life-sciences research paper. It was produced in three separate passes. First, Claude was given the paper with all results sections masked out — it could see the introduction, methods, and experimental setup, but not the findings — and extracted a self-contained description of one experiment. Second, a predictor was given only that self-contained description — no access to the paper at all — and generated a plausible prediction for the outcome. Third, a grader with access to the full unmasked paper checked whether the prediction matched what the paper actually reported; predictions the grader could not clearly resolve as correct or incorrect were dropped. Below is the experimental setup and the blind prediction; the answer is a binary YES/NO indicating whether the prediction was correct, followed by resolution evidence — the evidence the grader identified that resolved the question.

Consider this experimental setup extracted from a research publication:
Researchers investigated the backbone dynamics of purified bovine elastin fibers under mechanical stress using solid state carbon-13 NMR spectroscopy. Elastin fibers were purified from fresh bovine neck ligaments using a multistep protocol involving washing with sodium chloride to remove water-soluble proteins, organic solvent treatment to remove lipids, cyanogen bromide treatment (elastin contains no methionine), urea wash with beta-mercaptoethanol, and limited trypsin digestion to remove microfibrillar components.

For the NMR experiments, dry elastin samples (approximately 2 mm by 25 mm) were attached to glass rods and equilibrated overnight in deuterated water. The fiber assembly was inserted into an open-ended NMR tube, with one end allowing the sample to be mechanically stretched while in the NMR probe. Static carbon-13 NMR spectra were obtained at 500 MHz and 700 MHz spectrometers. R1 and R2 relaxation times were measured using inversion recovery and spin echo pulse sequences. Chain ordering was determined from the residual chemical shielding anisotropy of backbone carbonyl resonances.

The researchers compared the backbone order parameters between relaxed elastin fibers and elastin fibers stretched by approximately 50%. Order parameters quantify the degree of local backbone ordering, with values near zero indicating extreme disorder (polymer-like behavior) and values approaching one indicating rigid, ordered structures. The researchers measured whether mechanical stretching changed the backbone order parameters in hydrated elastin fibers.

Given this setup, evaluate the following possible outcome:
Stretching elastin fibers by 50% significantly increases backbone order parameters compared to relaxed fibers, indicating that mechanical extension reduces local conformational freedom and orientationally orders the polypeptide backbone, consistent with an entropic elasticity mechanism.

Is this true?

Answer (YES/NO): NO